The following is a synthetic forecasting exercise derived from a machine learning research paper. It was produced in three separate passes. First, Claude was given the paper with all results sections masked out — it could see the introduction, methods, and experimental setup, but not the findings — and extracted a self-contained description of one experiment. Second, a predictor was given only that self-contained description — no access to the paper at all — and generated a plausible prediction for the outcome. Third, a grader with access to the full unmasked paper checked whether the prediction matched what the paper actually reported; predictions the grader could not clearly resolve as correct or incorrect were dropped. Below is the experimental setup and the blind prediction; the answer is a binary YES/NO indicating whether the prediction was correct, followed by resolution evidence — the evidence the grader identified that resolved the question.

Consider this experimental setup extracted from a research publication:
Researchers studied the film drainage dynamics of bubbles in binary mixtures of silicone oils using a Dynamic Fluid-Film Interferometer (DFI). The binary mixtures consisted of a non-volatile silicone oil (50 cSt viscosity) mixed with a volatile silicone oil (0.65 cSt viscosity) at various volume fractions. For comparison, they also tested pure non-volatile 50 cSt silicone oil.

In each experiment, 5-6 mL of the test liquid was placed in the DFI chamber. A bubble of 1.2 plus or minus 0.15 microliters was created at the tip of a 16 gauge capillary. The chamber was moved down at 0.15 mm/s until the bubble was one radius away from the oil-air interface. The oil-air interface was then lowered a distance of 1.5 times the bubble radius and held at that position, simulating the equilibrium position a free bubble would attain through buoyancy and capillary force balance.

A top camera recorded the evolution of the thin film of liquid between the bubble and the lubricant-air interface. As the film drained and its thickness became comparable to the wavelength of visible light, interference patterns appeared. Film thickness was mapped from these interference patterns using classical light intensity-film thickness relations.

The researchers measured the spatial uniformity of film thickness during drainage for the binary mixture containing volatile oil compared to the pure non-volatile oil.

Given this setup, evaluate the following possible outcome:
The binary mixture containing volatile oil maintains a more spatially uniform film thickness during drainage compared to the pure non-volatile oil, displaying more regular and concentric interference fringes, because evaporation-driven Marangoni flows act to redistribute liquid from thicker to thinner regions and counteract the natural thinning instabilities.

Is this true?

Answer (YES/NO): NO